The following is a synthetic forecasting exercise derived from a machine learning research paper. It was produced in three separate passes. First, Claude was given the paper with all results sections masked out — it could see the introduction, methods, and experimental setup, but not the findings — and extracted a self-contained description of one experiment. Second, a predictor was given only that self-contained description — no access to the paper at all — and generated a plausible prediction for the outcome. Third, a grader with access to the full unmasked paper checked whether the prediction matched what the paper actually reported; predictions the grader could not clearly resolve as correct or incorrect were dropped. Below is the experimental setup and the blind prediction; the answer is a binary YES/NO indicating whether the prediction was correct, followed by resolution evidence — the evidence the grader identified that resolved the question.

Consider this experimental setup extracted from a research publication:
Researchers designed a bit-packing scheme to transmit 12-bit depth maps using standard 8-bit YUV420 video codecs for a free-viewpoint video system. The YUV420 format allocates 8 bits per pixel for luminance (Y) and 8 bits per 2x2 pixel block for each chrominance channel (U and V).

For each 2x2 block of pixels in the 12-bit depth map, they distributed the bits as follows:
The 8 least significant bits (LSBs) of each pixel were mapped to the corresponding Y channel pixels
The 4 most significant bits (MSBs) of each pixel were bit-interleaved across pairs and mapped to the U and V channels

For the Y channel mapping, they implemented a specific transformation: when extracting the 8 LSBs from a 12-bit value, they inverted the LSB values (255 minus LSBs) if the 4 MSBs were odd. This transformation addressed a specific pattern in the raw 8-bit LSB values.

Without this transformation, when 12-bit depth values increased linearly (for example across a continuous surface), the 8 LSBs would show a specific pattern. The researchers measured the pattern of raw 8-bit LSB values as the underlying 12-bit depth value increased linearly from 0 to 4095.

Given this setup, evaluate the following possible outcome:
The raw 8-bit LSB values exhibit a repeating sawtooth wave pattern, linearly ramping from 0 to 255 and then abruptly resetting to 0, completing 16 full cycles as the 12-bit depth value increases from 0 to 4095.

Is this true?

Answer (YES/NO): YES